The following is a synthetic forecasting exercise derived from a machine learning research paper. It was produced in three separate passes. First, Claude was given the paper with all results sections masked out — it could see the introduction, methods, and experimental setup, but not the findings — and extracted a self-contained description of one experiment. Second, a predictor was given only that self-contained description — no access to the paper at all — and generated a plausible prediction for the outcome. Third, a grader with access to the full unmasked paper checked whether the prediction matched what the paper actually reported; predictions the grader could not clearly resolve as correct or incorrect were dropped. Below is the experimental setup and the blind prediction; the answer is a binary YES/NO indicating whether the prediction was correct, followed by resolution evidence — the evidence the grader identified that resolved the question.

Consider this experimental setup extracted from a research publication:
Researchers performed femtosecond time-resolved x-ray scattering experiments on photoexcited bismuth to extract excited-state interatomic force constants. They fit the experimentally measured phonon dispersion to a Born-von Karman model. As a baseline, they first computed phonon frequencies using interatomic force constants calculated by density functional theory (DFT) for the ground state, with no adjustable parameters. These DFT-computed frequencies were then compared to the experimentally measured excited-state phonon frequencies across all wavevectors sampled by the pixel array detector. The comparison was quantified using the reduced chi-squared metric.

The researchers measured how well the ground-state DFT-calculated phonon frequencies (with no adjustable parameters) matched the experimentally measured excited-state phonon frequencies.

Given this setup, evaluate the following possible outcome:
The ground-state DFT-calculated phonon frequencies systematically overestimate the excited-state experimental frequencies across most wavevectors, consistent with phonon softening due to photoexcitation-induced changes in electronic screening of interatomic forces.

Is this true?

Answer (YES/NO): YES